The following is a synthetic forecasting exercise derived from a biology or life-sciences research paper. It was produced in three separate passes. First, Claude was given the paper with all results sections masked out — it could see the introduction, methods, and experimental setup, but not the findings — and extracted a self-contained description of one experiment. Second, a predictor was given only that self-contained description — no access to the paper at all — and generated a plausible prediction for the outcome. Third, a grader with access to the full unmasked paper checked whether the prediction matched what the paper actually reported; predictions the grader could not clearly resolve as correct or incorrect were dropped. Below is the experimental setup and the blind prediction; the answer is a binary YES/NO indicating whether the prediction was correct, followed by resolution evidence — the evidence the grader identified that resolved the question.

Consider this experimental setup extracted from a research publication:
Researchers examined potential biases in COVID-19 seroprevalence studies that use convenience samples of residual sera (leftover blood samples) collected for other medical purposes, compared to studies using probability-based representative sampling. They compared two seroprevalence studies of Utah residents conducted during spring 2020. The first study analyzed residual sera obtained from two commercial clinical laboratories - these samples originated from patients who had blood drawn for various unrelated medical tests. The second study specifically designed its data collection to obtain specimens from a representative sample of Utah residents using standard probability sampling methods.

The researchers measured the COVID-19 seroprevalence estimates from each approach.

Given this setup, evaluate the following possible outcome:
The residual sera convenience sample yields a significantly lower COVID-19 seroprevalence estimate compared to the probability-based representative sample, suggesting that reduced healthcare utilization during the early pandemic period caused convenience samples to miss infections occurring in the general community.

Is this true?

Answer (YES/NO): NO